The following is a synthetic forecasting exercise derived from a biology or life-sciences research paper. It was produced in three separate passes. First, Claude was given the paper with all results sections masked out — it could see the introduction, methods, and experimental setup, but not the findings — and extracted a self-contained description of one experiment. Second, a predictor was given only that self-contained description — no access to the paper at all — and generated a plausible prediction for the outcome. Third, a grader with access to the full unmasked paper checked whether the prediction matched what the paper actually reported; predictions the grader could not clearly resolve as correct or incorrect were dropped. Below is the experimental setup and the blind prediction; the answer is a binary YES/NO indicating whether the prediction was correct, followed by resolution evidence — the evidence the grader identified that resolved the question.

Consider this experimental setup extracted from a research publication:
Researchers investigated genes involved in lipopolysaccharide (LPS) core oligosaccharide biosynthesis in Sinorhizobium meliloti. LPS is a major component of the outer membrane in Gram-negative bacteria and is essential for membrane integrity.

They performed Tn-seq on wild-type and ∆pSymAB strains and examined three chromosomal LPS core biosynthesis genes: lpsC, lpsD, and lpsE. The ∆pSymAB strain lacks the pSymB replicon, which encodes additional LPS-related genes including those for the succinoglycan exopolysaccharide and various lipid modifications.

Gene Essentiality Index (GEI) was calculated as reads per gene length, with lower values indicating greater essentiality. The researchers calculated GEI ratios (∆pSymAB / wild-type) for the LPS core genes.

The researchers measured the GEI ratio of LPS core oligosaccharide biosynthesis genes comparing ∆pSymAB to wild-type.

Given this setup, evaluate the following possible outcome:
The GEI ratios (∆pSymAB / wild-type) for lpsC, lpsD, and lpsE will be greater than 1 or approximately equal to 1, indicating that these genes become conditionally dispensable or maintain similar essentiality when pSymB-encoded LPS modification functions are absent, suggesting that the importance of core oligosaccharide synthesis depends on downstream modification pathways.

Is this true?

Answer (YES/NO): YES